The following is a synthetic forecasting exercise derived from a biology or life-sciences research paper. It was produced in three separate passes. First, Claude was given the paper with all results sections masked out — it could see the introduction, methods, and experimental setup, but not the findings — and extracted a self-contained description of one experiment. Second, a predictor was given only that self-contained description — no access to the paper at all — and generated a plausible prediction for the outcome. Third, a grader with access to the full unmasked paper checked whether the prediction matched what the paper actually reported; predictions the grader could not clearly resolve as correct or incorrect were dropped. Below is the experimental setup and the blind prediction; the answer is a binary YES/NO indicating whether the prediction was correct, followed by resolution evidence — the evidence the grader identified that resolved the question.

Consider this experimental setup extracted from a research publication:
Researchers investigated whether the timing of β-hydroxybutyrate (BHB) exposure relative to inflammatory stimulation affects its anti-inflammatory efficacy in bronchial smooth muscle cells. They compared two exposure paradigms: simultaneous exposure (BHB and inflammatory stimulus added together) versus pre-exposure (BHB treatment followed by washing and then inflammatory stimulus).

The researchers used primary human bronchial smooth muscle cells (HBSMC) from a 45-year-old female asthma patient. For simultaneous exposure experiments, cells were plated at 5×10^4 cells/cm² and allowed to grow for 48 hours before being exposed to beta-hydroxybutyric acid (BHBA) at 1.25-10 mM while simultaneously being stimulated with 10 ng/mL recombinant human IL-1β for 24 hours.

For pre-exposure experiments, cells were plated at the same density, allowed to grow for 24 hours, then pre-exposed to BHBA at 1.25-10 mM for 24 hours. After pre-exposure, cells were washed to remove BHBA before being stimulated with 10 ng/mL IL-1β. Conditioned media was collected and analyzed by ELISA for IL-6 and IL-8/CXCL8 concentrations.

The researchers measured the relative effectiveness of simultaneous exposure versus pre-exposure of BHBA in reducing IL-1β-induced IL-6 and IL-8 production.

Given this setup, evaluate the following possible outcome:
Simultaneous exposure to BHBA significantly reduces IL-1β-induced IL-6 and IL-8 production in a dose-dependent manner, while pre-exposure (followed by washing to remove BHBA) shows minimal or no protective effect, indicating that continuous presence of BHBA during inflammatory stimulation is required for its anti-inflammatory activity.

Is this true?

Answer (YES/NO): NO